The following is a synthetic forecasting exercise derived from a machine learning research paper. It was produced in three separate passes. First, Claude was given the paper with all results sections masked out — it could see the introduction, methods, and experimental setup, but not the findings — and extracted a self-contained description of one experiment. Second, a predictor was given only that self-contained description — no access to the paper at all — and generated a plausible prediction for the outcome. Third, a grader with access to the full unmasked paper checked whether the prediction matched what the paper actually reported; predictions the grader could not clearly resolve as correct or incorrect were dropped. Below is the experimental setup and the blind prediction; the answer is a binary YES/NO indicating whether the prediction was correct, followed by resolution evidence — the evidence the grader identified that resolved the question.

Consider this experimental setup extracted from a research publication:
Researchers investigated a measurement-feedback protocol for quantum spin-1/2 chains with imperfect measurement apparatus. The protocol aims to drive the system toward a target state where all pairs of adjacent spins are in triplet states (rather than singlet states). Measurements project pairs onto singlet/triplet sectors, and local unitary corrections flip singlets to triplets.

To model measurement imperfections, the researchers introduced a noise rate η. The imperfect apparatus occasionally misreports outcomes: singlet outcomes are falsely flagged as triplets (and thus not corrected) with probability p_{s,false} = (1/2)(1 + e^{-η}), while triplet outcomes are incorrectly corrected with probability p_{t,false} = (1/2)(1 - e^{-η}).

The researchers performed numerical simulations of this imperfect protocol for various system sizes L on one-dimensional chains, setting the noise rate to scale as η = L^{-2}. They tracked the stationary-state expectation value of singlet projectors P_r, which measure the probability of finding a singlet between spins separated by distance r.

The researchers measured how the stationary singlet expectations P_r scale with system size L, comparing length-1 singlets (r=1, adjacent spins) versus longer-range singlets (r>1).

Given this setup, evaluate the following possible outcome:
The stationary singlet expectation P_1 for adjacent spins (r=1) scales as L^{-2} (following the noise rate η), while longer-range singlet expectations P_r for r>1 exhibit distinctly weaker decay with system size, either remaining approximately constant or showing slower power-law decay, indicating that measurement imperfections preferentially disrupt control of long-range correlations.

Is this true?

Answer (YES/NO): NO